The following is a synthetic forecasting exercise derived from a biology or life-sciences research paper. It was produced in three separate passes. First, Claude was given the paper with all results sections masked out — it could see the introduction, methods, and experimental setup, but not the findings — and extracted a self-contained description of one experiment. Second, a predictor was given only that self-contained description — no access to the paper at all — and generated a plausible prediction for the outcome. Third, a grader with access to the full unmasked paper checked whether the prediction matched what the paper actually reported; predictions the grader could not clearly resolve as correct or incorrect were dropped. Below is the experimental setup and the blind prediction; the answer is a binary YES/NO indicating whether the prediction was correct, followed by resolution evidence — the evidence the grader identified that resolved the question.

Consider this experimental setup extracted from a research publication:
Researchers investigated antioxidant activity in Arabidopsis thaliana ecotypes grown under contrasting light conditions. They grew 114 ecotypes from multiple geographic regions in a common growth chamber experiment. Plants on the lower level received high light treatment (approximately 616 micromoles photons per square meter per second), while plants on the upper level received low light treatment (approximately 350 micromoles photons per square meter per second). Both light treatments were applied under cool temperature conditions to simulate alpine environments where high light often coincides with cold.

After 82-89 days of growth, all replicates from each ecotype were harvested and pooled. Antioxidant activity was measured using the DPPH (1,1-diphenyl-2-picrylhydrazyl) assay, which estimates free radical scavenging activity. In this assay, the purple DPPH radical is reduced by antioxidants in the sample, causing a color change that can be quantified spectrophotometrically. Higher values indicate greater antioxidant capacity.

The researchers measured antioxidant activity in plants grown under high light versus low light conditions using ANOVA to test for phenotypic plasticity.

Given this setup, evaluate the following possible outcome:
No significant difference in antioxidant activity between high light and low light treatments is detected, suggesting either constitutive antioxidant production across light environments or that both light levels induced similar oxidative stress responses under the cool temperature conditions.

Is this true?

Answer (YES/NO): NO